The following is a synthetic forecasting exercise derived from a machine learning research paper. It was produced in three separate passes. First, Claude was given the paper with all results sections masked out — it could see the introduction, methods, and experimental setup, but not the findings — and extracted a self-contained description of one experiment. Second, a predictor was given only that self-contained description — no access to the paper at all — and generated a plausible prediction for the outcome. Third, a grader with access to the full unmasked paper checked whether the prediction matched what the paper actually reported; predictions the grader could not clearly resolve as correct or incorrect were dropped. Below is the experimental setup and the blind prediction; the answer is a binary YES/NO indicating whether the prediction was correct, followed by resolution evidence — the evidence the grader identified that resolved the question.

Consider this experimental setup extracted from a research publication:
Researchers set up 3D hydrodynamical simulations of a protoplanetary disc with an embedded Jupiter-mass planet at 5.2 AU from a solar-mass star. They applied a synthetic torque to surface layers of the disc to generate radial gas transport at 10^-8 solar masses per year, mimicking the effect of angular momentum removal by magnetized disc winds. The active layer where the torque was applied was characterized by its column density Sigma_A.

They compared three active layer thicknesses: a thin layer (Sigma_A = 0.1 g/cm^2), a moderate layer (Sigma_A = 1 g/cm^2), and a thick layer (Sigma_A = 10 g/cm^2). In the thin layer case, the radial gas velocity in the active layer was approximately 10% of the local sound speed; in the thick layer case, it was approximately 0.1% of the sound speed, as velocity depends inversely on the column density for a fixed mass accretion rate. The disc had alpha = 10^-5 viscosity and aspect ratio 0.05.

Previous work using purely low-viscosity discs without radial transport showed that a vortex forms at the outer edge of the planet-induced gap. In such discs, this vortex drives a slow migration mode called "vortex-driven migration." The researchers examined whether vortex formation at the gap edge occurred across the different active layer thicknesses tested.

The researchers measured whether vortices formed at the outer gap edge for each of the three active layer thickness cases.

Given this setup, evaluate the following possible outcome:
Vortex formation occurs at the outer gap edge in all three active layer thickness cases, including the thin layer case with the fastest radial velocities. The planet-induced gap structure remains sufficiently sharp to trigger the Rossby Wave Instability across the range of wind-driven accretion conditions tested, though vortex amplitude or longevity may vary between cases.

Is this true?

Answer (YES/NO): YES